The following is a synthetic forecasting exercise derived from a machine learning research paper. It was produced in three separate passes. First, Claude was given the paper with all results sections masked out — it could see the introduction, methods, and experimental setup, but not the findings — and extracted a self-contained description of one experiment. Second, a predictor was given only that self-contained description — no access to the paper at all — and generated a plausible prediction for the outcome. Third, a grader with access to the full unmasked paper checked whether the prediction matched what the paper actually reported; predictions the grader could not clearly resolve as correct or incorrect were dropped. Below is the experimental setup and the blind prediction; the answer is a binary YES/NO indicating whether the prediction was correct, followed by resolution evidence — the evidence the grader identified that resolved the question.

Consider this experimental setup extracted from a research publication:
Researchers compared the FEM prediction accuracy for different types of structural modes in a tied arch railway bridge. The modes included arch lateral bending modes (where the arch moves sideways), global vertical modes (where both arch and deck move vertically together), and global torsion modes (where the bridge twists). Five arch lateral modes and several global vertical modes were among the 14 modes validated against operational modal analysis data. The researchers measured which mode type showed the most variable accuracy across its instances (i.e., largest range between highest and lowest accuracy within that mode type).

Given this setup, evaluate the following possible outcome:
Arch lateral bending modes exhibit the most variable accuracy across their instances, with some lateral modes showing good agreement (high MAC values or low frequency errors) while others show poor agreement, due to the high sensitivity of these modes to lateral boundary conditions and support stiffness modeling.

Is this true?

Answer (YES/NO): YES